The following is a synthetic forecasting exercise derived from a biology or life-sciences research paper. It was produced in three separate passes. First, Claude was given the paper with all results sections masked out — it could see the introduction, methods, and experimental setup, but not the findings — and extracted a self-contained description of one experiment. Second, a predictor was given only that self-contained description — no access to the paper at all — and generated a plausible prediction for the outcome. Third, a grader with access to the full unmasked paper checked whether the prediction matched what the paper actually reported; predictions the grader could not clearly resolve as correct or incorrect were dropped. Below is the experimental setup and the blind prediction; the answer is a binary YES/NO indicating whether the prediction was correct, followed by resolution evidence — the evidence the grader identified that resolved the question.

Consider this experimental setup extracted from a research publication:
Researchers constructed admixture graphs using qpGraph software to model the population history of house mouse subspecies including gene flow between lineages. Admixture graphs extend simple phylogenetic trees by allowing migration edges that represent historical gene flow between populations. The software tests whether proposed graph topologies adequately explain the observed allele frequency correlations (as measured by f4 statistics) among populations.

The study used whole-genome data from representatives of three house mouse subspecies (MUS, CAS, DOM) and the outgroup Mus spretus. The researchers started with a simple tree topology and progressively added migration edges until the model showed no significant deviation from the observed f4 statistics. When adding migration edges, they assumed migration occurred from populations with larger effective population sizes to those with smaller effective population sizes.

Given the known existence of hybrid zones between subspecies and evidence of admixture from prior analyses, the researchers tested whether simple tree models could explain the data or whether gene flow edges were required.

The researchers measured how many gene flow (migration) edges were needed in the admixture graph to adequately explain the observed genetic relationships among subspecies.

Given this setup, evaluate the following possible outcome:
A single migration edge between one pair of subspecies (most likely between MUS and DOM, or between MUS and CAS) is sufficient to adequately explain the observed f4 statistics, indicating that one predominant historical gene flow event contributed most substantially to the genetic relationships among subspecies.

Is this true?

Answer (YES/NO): NO